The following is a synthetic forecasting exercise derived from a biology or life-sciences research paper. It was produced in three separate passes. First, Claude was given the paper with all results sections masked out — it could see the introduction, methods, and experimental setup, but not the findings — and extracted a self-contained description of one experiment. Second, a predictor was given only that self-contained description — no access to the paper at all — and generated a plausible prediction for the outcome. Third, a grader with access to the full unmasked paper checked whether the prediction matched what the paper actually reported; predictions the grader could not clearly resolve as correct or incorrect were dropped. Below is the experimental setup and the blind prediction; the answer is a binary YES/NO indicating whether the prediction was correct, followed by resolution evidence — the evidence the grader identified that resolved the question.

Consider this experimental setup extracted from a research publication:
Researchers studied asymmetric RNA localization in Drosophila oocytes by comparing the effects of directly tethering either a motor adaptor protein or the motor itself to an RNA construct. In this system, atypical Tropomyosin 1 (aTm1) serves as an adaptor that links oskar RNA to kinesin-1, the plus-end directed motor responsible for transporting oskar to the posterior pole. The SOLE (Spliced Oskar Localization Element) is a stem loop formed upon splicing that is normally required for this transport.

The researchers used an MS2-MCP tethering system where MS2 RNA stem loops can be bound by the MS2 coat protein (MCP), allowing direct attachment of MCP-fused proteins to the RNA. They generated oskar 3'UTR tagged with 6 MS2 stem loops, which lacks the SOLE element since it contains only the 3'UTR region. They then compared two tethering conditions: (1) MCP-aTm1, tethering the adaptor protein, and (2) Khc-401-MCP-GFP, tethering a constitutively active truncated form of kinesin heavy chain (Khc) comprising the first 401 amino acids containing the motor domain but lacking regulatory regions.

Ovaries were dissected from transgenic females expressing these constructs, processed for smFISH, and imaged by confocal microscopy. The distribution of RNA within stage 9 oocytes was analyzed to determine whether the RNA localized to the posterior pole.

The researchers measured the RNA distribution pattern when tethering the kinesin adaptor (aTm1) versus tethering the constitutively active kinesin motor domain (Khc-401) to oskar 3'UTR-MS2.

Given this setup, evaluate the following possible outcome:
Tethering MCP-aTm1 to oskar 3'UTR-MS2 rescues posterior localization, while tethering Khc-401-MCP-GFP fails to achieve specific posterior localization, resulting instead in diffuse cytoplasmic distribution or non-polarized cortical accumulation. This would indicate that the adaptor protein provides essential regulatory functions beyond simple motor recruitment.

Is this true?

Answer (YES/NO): NO